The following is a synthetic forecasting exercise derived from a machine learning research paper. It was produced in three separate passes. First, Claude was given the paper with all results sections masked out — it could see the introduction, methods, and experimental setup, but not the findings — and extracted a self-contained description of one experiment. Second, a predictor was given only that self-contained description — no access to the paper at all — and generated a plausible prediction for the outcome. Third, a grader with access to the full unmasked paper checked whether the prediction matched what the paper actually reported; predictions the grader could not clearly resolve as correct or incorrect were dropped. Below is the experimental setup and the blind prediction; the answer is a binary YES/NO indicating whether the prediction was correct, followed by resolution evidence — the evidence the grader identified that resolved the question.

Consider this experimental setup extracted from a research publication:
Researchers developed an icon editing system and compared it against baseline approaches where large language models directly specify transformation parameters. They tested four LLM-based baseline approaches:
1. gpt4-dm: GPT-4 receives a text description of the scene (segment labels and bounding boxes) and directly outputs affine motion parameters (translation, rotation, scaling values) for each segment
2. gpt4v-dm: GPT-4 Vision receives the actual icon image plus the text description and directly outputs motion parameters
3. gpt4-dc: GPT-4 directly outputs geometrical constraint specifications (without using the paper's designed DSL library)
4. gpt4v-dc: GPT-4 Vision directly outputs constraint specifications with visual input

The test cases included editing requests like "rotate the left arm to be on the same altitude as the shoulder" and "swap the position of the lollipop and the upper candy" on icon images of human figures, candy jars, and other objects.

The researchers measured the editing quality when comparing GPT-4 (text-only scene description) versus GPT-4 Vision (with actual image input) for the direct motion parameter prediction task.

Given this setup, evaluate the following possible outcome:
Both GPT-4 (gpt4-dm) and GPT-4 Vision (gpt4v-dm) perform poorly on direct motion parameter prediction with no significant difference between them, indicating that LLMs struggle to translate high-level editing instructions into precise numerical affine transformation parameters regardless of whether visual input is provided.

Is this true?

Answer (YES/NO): NO